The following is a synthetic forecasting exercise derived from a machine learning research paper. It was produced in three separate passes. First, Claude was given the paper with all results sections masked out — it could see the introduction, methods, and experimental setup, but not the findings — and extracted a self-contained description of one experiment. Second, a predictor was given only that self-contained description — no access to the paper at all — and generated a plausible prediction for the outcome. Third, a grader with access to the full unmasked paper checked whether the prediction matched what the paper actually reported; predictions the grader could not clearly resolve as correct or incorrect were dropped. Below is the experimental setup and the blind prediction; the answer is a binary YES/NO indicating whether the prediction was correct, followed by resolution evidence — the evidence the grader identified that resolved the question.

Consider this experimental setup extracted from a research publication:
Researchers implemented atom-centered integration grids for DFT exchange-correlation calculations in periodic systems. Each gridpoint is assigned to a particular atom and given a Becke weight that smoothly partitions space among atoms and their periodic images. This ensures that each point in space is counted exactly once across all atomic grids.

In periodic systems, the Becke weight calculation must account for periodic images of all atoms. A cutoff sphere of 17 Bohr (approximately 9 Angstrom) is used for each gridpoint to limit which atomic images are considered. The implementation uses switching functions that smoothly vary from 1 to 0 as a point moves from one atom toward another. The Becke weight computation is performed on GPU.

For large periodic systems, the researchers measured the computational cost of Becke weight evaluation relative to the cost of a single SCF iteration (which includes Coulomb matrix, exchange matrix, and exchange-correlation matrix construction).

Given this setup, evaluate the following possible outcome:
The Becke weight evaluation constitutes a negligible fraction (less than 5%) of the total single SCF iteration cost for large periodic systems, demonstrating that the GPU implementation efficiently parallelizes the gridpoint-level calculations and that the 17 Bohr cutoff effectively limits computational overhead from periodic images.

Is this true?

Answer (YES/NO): NO